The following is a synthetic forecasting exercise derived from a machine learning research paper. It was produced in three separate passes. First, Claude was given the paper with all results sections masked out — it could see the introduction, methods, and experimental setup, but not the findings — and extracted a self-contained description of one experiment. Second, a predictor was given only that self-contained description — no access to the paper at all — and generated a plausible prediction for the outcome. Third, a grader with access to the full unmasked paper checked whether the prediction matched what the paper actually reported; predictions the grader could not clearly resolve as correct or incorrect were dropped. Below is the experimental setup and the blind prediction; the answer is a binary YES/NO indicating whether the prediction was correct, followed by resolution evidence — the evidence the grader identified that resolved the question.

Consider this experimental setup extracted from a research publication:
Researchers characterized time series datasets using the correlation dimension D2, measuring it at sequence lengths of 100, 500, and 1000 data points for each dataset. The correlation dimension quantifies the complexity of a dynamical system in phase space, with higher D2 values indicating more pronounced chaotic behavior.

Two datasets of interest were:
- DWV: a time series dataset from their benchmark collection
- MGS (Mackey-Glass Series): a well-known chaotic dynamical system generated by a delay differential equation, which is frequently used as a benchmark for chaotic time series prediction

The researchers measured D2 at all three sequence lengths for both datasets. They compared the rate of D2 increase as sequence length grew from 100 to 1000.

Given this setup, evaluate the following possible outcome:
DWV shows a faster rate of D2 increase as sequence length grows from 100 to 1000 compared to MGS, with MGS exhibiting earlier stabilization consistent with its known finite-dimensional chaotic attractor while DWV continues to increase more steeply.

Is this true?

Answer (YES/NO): NO